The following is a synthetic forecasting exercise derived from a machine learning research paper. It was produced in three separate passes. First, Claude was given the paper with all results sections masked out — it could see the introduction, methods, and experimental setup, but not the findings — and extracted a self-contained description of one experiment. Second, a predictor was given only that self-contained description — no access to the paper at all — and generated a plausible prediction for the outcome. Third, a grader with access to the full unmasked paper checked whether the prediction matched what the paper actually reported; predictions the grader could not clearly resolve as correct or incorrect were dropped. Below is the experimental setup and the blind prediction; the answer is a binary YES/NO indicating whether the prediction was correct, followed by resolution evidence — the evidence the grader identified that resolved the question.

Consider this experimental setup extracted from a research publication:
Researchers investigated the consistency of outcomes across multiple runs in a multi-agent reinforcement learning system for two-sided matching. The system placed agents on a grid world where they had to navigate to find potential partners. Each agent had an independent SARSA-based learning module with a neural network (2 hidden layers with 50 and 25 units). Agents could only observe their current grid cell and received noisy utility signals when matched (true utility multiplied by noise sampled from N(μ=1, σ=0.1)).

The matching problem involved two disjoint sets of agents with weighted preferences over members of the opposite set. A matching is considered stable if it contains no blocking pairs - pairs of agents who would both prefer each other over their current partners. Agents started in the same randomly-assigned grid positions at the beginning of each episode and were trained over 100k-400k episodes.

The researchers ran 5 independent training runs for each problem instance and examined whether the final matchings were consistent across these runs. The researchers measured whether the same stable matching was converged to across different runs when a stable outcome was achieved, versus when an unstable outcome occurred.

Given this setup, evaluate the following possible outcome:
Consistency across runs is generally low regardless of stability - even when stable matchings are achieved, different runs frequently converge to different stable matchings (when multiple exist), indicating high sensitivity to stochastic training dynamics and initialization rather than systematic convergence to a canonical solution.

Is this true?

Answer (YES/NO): NO